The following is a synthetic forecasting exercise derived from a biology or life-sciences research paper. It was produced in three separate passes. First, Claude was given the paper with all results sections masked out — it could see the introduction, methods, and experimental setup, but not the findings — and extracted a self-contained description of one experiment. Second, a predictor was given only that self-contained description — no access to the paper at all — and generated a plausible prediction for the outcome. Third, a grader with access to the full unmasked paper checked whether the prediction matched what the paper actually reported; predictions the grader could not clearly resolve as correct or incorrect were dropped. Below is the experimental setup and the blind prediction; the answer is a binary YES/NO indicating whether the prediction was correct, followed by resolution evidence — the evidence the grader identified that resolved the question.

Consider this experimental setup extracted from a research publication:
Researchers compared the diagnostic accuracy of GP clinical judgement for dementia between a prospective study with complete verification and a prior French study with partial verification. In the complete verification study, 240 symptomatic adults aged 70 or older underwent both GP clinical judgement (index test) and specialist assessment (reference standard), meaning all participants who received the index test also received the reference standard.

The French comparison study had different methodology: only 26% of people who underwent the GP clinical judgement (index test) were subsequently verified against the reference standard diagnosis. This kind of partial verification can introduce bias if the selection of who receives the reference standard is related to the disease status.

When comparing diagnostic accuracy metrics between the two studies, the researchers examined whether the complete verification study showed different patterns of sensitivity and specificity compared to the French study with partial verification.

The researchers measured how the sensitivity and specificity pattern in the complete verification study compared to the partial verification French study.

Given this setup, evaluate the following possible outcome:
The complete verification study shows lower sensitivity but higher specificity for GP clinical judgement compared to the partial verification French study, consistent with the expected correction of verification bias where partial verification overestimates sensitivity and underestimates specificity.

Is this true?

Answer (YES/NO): YES